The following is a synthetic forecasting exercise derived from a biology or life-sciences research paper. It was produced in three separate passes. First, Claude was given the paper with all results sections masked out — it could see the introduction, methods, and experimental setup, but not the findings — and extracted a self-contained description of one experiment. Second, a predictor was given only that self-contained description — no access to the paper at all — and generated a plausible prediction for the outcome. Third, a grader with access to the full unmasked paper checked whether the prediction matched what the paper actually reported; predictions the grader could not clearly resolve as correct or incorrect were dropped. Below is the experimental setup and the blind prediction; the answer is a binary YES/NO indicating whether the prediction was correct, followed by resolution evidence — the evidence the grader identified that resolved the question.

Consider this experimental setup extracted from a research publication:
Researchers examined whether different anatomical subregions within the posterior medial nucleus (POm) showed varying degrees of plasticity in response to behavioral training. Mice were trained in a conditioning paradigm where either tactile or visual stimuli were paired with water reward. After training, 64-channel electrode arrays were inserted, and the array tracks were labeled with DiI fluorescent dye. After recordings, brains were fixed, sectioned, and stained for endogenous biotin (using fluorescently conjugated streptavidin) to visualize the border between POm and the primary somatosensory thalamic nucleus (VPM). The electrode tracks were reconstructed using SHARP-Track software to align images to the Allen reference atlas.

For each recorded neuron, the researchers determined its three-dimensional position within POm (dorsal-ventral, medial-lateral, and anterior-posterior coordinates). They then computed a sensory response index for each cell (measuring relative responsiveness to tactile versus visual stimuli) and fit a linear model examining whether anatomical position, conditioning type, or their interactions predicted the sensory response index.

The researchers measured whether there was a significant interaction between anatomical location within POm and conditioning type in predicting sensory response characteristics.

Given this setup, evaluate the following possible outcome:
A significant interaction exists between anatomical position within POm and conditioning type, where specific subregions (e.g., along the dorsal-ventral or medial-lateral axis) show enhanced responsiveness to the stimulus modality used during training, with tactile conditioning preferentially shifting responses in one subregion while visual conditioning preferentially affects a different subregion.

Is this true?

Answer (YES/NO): NO